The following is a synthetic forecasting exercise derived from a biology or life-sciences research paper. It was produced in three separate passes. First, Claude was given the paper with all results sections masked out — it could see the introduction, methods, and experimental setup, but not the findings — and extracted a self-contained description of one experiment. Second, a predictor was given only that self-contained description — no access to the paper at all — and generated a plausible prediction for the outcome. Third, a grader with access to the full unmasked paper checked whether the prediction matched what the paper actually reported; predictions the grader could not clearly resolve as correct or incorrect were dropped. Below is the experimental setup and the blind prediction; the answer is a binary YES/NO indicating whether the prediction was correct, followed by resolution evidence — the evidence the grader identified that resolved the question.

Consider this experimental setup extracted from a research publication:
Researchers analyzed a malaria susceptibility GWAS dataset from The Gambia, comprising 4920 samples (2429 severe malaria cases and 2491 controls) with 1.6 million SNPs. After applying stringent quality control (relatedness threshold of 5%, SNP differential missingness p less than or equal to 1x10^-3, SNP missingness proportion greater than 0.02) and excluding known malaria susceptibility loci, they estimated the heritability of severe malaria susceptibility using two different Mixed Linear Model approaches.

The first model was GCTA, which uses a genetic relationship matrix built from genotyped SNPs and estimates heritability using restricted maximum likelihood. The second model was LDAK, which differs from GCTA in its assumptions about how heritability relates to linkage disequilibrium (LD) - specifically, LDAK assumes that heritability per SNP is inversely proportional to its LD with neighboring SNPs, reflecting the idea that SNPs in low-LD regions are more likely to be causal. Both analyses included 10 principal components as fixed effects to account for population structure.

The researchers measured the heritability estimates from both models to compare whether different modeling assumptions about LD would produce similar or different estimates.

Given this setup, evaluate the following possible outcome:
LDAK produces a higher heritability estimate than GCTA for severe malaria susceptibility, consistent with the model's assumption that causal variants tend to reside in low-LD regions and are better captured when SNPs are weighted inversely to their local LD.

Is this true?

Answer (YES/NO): YES